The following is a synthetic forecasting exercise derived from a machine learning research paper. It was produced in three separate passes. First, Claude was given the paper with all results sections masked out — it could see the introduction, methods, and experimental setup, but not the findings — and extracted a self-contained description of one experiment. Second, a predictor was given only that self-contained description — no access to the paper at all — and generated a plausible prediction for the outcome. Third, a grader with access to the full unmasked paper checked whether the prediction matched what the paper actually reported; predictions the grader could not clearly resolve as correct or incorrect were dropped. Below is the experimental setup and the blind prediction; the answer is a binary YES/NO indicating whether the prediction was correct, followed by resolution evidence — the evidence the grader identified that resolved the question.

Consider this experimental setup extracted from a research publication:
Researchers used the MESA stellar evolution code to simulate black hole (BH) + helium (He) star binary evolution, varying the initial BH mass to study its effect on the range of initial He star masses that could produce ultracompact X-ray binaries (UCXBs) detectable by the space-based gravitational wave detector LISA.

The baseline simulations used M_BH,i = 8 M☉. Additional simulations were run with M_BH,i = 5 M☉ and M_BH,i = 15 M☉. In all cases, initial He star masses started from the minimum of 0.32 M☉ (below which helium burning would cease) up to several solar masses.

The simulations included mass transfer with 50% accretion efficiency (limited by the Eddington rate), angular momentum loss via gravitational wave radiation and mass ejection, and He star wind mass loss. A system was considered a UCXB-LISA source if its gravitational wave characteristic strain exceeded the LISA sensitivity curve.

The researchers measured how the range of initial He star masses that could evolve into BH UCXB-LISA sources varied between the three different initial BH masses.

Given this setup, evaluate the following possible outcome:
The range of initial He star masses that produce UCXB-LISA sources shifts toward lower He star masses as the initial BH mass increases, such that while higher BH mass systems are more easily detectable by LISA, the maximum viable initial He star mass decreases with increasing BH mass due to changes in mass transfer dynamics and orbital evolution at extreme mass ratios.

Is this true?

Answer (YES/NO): NO